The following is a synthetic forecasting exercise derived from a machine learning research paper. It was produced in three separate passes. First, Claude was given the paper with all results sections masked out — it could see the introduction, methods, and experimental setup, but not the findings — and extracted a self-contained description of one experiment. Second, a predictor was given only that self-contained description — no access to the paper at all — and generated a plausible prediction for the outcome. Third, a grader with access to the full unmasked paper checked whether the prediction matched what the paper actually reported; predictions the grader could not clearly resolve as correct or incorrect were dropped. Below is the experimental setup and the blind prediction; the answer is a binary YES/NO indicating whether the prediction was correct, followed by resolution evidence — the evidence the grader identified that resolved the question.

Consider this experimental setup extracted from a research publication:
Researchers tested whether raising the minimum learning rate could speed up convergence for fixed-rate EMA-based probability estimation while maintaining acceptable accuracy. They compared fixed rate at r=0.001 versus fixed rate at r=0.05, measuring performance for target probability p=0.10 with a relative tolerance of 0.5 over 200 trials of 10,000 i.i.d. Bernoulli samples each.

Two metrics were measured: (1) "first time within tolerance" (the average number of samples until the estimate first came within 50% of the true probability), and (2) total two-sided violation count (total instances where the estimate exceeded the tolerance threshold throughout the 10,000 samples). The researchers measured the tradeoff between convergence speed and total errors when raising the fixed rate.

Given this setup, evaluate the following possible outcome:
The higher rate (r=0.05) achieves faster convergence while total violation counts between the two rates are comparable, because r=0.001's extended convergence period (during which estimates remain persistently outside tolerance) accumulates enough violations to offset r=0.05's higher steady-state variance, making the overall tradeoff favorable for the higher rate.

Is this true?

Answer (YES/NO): NO